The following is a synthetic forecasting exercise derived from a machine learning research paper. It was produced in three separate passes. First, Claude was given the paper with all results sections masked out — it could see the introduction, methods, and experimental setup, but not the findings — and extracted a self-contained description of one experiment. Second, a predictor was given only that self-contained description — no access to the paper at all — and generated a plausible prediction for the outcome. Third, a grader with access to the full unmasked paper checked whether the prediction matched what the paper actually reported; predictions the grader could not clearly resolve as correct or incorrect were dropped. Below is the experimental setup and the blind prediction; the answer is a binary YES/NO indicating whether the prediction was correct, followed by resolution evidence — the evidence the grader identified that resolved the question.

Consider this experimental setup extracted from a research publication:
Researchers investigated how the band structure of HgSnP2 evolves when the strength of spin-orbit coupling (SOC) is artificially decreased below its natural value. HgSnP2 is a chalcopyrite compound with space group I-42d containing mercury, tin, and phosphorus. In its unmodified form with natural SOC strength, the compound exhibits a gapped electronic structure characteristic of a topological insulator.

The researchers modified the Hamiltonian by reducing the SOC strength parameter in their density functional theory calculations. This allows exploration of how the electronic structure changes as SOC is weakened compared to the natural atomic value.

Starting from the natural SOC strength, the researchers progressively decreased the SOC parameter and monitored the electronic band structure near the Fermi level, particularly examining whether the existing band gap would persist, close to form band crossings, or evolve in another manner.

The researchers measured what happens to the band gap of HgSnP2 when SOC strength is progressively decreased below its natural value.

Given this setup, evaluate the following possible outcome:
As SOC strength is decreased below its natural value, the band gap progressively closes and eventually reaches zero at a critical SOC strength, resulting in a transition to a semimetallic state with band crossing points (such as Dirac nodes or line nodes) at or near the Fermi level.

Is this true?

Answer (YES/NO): YES